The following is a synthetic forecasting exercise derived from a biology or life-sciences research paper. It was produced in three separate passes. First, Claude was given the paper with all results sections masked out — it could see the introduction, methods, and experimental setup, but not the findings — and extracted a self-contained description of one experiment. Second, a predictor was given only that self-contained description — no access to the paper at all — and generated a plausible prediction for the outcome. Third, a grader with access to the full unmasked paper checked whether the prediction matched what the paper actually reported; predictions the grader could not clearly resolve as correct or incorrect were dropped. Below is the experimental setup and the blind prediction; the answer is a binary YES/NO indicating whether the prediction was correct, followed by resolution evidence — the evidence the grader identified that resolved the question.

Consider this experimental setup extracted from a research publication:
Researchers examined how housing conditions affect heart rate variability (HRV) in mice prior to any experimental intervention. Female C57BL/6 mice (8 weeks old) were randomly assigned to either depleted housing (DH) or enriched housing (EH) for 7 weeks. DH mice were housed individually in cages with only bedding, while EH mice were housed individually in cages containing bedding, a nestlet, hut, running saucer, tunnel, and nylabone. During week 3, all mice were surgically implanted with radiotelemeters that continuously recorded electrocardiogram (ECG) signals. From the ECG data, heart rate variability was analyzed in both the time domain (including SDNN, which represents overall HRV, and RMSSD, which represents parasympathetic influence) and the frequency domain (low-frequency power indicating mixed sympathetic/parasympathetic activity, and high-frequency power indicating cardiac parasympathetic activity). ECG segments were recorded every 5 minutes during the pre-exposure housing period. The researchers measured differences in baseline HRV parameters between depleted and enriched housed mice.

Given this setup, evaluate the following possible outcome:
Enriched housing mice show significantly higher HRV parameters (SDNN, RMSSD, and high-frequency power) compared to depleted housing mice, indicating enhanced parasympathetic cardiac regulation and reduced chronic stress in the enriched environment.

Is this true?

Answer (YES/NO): NO